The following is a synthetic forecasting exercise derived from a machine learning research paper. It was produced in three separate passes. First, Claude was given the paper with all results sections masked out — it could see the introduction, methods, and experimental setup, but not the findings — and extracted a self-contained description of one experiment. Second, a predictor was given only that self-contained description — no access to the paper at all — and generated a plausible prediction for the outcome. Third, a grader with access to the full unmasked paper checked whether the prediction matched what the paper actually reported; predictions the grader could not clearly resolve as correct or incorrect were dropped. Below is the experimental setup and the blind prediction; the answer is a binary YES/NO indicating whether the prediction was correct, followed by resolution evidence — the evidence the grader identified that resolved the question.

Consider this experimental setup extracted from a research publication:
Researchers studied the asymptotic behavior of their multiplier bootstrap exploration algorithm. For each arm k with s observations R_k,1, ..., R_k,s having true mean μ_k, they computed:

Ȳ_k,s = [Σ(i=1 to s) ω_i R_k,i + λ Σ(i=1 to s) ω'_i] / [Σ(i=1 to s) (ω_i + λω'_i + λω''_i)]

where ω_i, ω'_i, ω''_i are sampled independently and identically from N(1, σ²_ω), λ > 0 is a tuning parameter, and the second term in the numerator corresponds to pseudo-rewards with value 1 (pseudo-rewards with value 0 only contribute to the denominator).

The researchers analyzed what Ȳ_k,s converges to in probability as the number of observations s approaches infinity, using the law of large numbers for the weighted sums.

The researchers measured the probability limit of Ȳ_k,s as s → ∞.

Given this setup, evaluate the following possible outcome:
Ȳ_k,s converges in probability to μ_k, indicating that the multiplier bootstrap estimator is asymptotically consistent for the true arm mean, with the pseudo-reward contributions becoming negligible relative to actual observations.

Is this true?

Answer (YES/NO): NO